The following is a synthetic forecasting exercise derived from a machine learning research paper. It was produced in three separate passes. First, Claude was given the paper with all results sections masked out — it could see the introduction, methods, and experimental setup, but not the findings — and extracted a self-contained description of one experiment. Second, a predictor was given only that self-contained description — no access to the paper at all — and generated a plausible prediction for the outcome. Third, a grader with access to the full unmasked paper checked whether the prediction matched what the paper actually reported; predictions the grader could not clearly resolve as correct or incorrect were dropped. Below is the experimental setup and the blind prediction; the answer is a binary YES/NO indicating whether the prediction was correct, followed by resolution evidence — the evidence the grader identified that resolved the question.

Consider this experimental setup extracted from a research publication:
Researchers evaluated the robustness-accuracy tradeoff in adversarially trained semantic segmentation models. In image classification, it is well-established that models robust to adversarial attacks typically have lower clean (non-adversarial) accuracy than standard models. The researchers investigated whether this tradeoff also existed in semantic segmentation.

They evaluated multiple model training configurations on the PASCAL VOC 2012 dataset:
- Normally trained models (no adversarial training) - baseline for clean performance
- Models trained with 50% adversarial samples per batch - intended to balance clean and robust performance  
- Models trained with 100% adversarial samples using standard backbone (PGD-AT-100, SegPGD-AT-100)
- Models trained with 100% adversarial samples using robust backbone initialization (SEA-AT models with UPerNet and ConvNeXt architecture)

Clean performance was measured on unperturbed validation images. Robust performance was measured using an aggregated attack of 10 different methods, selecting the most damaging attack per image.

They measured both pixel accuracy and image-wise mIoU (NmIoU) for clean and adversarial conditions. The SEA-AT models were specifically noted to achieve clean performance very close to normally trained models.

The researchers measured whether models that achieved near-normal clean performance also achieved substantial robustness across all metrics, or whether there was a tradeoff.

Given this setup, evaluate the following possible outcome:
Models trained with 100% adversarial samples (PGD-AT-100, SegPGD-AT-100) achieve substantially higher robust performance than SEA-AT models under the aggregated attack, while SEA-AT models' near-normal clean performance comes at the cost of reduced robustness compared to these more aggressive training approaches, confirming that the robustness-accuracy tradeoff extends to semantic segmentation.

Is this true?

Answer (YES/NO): NO